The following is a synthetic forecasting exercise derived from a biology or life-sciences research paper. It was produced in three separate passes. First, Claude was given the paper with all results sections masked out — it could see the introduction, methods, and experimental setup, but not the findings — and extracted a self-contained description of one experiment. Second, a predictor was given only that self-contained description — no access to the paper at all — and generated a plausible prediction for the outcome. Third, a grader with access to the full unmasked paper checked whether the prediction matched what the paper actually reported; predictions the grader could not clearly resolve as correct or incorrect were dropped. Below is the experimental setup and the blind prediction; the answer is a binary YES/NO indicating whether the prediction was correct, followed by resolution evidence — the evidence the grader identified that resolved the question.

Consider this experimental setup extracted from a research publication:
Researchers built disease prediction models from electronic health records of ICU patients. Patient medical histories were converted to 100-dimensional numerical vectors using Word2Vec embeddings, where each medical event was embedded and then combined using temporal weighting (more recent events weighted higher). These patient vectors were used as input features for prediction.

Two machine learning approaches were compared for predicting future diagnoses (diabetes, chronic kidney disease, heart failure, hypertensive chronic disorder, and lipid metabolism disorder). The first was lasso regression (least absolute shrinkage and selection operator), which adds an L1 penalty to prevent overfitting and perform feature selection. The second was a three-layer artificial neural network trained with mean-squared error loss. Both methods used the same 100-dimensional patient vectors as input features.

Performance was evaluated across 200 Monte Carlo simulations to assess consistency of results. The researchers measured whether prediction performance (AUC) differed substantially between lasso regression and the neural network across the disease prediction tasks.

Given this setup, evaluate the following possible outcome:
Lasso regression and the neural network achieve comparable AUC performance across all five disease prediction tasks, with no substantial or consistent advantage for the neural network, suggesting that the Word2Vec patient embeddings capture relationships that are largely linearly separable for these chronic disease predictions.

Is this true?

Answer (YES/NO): YES